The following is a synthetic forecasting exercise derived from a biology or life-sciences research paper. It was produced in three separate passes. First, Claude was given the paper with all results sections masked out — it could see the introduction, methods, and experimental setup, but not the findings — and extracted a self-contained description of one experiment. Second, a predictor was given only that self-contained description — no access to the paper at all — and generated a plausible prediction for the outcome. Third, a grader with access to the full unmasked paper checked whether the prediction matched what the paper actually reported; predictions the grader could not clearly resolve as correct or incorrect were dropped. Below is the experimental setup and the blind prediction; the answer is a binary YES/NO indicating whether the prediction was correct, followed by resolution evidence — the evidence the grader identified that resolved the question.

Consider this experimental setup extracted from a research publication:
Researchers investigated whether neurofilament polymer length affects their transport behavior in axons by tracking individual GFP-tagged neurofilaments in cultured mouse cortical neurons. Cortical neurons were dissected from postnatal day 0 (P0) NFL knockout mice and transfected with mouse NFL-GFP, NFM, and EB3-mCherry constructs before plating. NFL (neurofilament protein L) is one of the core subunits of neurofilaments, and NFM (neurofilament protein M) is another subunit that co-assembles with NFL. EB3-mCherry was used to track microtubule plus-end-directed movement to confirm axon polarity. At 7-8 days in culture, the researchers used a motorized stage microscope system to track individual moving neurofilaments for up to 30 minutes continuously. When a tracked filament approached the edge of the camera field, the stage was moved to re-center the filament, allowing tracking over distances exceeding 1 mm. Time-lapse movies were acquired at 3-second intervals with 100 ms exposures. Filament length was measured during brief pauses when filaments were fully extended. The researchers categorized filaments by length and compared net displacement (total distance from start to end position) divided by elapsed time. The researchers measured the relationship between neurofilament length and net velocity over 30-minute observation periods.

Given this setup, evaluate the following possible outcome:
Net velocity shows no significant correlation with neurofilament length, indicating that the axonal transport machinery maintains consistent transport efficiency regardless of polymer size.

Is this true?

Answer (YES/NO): NO